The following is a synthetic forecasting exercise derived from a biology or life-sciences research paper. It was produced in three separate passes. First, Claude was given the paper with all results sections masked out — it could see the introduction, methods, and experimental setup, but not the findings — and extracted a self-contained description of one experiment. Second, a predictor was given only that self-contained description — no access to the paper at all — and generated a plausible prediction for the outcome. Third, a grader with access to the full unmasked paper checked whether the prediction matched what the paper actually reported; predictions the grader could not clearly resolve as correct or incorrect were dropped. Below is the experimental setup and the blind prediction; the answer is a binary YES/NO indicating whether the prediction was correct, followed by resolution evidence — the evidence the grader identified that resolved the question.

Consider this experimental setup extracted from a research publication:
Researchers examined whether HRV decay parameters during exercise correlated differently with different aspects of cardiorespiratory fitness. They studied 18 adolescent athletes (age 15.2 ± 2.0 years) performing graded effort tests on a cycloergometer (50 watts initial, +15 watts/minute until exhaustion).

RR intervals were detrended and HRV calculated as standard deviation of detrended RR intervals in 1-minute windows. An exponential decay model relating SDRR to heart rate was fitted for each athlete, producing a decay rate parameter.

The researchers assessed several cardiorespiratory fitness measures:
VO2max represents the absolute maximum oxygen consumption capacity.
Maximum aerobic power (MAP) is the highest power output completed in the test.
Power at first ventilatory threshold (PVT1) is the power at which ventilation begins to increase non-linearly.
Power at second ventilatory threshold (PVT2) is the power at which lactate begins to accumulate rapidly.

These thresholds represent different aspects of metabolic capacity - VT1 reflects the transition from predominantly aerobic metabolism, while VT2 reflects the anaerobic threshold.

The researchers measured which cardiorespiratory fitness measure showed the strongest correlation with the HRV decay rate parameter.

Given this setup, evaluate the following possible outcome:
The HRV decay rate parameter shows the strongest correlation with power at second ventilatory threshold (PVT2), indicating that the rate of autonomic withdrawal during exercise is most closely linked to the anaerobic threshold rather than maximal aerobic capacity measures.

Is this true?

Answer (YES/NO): NO